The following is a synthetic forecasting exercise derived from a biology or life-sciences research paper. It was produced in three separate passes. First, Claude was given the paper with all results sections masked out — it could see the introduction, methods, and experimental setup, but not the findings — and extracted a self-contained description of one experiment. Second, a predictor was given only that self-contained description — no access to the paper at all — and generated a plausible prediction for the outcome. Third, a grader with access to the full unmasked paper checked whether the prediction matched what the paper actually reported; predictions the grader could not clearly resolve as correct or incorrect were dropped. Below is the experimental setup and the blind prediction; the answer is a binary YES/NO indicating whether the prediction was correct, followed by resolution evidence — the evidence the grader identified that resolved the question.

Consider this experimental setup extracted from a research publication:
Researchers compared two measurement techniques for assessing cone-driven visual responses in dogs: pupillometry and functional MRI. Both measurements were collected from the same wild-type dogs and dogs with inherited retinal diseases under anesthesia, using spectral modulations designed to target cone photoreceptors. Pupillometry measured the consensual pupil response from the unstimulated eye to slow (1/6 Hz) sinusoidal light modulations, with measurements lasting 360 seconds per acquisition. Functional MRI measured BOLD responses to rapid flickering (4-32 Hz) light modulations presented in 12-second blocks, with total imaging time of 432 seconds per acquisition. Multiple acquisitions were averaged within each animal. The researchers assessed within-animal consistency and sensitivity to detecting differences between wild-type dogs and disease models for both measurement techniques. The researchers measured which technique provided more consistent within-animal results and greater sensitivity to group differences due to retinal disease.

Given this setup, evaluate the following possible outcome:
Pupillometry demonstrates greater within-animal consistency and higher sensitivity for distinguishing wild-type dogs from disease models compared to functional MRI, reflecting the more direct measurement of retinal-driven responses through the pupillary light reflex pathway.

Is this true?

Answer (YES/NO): NO